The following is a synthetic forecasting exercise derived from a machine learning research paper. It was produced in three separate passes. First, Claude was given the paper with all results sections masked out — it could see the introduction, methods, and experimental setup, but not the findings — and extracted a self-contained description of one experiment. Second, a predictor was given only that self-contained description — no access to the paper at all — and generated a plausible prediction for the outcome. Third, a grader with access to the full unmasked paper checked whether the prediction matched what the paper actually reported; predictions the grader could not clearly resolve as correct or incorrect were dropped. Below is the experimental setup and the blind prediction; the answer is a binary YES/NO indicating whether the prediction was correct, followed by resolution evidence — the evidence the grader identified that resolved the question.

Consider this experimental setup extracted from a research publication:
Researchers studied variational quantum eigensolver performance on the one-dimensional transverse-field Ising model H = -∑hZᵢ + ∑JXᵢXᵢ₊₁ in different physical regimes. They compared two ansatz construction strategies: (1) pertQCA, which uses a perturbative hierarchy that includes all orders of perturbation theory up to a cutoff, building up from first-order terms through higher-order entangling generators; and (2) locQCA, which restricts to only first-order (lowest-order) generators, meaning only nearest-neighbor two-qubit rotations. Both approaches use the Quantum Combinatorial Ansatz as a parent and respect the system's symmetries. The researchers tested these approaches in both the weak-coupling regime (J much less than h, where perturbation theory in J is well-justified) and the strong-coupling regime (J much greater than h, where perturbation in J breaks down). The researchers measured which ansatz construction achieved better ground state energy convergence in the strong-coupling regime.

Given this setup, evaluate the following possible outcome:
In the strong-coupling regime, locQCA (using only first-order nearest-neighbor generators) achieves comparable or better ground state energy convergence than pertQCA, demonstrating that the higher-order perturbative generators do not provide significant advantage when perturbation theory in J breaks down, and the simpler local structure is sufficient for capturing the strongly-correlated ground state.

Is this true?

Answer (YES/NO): YES